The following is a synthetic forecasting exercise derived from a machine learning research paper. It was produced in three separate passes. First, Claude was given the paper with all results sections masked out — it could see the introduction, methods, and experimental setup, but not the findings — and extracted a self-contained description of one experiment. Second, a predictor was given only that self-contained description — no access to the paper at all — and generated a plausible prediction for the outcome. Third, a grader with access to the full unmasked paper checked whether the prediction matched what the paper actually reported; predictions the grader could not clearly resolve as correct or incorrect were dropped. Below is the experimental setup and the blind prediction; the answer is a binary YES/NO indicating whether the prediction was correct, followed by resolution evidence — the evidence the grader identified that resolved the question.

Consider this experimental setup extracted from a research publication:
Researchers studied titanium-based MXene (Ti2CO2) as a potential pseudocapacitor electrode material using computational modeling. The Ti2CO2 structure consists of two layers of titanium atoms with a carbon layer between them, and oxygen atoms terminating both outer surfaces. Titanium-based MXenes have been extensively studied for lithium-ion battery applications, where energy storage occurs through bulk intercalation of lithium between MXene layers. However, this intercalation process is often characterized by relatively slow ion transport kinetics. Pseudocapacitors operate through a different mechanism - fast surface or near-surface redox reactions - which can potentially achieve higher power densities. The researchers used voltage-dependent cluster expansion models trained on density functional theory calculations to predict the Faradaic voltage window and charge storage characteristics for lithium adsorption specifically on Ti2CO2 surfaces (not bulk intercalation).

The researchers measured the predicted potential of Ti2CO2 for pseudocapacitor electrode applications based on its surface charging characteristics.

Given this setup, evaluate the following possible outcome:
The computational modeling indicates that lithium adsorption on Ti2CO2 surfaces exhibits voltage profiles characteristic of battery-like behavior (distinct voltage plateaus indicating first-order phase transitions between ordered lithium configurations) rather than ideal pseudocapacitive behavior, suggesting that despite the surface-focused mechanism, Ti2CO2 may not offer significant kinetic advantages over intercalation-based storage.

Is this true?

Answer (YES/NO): NO